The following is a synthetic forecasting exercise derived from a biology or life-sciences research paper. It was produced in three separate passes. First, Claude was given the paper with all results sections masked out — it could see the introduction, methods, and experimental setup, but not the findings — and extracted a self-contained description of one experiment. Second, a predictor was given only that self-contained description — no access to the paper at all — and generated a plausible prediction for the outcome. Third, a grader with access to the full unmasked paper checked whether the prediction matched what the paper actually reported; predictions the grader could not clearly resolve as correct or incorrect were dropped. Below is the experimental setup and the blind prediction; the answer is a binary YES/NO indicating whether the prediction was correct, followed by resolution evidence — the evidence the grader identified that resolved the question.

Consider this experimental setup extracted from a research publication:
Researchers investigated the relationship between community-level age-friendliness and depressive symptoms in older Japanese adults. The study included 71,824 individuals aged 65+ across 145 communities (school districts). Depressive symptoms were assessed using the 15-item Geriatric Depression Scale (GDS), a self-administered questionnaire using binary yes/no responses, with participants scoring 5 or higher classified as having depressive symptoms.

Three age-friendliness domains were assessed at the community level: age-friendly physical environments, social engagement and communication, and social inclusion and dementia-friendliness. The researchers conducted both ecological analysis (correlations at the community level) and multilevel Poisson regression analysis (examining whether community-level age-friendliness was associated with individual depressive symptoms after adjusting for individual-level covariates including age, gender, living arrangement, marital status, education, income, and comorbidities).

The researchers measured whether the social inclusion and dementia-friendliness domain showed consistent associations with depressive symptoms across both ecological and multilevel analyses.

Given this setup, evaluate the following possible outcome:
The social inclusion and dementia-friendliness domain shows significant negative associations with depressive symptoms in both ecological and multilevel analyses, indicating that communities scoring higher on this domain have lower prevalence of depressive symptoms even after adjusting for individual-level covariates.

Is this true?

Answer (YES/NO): NO